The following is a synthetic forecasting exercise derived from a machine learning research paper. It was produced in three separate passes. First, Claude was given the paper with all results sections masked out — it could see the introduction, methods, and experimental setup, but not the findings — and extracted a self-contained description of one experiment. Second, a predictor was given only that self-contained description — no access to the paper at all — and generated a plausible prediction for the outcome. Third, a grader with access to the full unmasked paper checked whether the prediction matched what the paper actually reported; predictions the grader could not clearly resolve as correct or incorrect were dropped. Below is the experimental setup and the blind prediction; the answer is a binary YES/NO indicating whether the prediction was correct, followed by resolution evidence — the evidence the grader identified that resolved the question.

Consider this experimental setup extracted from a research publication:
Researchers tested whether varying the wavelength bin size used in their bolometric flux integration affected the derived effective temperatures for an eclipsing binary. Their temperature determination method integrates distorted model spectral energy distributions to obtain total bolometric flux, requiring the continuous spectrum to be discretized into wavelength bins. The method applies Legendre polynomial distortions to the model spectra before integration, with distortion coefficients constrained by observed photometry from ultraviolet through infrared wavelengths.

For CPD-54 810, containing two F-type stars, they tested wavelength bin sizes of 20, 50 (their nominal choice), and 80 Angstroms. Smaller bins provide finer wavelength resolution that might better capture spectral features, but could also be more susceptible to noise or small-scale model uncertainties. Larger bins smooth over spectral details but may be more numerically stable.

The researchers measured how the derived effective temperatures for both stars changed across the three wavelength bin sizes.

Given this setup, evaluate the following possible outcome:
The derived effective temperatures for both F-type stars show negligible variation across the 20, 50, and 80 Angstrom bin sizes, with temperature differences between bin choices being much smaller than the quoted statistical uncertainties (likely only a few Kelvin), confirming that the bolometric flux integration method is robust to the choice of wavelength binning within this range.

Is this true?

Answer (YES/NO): YES